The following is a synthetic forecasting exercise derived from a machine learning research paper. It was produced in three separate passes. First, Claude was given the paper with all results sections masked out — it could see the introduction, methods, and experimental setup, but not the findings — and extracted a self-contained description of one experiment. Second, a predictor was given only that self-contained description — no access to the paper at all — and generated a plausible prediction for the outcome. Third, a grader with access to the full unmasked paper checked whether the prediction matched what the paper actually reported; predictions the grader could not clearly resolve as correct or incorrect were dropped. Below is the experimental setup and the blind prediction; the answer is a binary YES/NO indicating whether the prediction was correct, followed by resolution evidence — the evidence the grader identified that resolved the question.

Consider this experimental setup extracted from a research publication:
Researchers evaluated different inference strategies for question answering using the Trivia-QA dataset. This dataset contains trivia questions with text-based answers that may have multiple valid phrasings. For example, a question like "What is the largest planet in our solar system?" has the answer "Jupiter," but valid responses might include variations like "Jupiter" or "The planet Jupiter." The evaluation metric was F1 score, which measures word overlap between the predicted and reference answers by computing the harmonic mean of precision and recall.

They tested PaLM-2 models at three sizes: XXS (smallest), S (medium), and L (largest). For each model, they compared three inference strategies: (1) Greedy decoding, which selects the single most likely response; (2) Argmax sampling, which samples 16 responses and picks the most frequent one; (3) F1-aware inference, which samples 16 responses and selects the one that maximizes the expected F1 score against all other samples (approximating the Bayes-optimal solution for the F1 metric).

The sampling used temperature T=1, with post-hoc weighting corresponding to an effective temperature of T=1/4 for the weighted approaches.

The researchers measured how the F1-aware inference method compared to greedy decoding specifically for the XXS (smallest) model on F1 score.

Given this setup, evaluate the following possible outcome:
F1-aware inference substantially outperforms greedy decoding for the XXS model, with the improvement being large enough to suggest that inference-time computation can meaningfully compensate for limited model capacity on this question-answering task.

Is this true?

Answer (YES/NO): NO